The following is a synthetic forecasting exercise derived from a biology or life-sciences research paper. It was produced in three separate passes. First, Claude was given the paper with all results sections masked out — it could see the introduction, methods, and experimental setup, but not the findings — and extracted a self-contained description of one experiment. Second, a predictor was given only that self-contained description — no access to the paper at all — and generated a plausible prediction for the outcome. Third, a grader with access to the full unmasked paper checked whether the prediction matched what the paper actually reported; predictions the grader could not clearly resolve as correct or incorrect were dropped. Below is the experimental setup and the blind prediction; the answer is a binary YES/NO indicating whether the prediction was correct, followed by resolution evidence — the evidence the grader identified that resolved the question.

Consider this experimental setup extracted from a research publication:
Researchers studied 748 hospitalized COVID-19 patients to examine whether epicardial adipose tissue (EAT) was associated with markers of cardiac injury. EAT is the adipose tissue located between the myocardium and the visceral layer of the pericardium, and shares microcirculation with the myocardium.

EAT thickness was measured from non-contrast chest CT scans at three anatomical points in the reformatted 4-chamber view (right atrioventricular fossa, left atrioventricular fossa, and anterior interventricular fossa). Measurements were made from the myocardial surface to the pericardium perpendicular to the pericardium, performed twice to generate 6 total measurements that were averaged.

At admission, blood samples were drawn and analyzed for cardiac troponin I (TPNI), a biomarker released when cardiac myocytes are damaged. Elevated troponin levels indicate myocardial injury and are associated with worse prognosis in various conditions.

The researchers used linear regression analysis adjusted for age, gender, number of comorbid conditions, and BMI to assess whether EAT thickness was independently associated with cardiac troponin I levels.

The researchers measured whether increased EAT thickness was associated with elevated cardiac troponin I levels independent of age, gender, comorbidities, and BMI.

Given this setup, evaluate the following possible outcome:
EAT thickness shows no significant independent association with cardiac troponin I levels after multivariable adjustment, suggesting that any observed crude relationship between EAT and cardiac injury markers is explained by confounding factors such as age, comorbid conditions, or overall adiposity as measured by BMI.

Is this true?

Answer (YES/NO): NO